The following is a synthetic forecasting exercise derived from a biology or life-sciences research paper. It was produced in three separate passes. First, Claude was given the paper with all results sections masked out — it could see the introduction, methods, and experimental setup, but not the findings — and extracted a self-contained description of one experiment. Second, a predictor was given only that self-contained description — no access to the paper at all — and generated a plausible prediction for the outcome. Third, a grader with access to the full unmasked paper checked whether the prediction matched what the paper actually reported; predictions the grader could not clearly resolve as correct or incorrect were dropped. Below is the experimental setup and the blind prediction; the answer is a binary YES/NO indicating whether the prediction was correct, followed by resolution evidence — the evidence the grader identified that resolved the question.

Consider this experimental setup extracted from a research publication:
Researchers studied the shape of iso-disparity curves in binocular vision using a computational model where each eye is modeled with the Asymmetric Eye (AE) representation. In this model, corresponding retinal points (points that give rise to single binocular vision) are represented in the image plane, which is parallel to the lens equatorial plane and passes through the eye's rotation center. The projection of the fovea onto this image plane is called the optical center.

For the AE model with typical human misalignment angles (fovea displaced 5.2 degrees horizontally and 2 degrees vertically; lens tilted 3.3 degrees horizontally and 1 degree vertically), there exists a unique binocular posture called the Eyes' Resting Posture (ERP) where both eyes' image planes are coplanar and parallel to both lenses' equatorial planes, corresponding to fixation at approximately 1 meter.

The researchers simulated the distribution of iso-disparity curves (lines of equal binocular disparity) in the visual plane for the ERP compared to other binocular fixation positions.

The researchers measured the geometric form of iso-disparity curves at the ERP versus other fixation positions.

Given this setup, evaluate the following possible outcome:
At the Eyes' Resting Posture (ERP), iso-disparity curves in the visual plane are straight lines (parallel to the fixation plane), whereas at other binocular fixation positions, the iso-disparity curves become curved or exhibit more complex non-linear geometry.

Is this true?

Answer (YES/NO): YES